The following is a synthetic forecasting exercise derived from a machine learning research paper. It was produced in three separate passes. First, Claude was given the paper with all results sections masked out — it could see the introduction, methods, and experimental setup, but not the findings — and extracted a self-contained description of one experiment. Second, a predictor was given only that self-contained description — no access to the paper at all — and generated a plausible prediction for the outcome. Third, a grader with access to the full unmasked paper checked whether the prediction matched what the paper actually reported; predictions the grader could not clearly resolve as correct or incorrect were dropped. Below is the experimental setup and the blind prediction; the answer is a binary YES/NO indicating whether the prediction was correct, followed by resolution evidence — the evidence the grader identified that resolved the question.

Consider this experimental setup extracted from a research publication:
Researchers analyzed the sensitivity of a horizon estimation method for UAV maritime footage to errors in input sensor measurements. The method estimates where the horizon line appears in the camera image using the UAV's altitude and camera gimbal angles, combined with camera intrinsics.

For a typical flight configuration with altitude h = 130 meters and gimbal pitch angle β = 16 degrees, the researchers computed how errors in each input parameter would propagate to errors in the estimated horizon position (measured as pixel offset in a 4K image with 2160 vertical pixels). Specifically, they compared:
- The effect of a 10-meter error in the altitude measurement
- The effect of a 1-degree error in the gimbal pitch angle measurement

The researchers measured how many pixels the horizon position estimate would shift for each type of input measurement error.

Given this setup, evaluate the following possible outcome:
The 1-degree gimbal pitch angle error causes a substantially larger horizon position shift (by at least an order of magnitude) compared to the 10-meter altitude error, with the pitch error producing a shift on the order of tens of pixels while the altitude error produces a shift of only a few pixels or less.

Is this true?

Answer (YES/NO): YES